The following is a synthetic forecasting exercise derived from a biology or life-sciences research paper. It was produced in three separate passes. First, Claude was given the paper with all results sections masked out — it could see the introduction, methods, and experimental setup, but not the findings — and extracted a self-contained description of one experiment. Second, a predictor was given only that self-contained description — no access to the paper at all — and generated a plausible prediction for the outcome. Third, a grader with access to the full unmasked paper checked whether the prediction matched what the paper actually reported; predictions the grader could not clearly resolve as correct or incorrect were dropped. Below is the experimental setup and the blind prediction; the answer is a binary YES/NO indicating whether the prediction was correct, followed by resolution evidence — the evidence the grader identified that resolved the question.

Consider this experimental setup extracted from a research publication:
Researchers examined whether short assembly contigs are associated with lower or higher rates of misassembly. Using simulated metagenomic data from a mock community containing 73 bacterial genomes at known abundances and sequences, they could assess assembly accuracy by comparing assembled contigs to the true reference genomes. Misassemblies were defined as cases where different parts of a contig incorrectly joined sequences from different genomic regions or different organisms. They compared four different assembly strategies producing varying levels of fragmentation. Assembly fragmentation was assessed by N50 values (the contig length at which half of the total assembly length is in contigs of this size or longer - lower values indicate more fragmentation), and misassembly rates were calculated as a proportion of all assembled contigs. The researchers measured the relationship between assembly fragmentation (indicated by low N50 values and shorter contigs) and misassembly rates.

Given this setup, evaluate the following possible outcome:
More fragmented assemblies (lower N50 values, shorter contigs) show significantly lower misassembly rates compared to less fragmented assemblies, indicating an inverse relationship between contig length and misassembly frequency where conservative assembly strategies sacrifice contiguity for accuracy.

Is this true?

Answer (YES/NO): YES